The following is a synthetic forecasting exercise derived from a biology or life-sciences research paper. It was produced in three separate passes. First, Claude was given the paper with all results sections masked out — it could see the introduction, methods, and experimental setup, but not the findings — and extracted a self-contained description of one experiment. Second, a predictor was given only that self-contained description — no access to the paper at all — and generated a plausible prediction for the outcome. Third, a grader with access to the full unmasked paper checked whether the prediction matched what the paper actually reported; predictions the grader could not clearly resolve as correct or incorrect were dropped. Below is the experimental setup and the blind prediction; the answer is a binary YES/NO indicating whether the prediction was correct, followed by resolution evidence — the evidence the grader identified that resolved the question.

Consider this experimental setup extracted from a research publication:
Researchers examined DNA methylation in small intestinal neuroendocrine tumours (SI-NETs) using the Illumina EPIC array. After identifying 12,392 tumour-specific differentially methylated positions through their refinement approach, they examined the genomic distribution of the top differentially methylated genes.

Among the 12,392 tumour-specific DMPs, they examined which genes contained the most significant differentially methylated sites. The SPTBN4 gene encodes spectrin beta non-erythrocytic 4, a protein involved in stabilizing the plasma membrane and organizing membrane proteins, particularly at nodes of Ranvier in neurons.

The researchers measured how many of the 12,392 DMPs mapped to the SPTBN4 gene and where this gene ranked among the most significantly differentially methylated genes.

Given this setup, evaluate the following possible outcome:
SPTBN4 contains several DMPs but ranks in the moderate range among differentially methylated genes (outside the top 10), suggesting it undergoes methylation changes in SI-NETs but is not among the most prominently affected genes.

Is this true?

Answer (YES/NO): NO